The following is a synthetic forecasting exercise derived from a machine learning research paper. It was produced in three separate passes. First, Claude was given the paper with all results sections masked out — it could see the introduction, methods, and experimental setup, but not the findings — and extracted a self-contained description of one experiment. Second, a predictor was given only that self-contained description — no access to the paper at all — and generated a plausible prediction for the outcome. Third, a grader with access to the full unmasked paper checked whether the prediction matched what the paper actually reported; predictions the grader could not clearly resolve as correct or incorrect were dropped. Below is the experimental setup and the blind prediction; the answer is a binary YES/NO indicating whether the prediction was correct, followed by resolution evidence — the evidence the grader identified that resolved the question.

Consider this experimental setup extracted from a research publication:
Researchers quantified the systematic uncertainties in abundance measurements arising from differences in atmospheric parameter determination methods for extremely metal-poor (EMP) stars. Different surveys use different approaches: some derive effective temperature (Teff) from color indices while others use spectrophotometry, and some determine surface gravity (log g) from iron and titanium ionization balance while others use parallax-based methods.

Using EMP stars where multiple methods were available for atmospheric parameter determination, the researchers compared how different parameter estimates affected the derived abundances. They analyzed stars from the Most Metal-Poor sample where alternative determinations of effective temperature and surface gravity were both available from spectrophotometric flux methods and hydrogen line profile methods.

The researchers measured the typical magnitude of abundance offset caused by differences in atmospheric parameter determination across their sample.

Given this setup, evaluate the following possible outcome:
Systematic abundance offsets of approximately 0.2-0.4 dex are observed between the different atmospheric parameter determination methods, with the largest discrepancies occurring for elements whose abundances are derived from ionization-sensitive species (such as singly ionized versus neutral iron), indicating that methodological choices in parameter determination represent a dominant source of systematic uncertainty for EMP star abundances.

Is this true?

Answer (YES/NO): NO